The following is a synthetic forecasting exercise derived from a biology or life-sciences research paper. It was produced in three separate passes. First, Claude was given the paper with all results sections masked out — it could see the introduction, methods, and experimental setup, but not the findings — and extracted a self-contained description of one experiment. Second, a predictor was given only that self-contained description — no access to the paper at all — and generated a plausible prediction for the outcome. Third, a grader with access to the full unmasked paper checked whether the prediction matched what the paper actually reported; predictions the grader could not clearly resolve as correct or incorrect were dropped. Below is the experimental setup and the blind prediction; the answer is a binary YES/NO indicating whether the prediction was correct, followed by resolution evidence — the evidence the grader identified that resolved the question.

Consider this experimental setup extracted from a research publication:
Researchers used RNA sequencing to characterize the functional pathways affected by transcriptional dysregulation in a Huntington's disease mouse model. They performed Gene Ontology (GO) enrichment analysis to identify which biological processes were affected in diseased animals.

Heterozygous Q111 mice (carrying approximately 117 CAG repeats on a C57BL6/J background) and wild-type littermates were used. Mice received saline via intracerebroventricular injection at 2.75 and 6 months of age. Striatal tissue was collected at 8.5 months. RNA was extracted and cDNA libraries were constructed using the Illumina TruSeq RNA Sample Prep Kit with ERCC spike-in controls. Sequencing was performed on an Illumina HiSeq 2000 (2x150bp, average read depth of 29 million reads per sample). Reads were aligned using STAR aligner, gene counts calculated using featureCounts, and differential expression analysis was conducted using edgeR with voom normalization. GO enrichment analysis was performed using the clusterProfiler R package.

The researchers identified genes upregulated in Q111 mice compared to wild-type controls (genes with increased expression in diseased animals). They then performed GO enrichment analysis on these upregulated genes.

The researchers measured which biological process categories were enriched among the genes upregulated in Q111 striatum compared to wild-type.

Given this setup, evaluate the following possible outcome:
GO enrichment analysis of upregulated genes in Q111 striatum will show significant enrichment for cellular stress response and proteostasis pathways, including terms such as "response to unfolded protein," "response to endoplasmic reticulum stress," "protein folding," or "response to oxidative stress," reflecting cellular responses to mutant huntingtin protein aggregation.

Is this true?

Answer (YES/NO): NO